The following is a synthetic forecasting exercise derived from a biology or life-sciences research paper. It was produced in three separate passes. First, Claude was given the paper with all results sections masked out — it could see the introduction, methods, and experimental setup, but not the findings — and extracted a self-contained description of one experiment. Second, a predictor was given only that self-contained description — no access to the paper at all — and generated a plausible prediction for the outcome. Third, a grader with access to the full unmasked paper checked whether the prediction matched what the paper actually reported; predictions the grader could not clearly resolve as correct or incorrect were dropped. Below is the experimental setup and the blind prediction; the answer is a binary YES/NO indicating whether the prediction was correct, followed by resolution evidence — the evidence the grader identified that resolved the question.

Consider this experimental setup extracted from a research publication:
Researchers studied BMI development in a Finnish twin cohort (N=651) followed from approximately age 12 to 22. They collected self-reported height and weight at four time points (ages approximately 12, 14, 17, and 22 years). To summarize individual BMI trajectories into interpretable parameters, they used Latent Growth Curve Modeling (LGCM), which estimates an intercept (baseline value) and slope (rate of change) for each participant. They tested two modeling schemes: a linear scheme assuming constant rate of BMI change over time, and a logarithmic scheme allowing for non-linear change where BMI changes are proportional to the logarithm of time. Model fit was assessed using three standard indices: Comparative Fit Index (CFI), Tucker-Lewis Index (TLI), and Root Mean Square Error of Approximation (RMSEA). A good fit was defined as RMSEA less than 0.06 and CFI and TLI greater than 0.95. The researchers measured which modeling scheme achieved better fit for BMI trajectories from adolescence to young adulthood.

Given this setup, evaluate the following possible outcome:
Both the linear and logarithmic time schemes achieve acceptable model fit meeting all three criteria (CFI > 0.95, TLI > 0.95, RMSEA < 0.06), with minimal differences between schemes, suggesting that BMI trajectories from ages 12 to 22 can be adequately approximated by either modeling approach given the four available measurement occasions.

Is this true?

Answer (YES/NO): NO